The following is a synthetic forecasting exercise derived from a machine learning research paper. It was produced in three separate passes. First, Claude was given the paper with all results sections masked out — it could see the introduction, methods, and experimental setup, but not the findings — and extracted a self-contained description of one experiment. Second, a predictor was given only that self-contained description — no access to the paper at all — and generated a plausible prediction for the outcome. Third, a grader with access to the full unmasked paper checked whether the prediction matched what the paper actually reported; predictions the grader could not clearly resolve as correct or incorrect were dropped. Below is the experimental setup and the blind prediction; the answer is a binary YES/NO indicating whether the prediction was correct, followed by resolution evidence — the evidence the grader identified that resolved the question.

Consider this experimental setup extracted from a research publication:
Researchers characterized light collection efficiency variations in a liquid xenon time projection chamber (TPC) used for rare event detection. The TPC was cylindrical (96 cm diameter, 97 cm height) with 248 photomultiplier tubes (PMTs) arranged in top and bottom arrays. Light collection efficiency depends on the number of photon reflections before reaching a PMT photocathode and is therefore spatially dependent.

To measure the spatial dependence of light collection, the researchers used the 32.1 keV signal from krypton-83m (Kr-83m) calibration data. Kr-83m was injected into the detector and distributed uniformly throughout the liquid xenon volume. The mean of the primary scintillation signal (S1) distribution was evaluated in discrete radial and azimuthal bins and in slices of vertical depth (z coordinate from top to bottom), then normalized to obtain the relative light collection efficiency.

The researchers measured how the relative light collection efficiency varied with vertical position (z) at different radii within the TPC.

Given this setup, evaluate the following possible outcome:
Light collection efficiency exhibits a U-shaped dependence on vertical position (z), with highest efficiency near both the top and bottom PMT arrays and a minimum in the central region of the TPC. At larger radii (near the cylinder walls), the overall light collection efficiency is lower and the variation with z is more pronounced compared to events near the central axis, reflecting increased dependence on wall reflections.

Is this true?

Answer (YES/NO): NO